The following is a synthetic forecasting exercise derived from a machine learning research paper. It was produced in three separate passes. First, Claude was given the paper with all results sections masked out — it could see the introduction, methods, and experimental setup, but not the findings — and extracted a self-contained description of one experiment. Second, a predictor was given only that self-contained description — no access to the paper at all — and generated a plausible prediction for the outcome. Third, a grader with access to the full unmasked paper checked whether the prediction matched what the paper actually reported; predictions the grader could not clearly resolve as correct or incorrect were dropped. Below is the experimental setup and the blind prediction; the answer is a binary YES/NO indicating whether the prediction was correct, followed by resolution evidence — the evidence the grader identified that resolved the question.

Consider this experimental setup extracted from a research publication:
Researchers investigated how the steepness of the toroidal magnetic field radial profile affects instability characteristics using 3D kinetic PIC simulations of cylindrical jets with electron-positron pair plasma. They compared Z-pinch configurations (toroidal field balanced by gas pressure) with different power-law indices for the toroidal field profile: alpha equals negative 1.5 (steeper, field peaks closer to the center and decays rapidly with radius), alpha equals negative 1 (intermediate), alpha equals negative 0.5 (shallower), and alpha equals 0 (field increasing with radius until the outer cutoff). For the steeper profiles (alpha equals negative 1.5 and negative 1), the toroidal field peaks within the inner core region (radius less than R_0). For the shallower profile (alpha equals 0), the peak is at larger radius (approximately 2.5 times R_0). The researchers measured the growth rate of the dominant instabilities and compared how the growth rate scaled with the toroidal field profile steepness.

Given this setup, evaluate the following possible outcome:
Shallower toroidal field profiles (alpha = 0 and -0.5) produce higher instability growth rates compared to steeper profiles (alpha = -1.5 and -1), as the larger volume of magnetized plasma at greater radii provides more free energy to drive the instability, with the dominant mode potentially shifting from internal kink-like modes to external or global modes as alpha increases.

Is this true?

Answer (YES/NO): NO